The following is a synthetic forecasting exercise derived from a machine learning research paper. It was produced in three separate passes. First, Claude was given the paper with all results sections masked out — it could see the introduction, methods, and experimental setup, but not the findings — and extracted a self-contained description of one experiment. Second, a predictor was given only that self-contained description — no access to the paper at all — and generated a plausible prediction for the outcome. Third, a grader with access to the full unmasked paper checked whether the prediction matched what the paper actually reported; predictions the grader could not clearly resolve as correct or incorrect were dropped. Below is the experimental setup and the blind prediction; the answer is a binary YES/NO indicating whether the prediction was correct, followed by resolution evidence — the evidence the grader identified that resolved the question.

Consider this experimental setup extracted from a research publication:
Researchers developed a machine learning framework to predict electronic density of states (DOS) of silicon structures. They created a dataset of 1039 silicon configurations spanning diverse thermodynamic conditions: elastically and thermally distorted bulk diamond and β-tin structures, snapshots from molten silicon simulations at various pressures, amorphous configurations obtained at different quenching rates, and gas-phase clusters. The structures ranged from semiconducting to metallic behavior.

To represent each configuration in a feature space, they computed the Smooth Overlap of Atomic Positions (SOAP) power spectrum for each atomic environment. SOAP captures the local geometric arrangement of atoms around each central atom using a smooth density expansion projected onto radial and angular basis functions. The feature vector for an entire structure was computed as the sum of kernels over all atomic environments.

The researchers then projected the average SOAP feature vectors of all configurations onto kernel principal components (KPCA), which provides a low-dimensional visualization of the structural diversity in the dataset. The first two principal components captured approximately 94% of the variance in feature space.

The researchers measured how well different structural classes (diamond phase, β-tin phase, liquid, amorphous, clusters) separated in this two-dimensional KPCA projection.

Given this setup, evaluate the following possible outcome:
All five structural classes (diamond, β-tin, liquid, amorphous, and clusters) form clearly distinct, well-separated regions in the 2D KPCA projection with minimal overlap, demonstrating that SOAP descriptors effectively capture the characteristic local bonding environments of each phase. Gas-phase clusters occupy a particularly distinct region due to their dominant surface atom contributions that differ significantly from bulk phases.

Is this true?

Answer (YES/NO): NO